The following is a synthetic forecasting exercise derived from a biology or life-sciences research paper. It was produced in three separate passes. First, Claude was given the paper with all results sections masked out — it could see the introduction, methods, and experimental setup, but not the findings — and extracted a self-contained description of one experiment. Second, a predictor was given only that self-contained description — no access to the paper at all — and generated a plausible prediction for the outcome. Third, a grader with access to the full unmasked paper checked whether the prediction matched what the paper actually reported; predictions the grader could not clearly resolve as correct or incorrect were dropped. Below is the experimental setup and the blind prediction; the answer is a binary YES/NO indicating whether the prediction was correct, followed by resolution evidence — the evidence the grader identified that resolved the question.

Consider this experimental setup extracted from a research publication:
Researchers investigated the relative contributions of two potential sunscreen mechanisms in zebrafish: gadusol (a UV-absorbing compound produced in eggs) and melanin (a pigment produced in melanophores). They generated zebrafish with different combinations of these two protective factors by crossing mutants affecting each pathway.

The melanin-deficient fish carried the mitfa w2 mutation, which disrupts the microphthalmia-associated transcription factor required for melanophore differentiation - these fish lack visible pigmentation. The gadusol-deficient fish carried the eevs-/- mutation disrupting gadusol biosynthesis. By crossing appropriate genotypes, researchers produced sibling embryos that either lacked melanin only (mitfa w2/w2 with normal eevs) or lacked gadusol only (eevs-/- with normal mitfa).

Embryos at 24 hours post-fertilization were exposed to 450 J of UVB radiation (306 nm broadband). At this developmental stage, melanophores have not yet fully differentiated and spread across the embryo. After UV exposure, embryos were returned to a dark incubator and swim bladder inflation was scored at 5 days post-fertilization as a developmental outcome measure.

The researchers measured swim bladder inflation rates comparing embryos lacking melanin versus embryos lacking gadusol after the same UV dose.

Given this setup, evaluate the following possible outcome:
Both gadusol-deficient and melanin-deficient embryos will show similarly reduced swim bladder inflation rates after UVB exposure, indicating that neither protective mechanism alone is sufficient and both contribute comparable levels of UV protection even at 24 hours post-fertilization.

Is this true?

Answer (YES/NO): NO